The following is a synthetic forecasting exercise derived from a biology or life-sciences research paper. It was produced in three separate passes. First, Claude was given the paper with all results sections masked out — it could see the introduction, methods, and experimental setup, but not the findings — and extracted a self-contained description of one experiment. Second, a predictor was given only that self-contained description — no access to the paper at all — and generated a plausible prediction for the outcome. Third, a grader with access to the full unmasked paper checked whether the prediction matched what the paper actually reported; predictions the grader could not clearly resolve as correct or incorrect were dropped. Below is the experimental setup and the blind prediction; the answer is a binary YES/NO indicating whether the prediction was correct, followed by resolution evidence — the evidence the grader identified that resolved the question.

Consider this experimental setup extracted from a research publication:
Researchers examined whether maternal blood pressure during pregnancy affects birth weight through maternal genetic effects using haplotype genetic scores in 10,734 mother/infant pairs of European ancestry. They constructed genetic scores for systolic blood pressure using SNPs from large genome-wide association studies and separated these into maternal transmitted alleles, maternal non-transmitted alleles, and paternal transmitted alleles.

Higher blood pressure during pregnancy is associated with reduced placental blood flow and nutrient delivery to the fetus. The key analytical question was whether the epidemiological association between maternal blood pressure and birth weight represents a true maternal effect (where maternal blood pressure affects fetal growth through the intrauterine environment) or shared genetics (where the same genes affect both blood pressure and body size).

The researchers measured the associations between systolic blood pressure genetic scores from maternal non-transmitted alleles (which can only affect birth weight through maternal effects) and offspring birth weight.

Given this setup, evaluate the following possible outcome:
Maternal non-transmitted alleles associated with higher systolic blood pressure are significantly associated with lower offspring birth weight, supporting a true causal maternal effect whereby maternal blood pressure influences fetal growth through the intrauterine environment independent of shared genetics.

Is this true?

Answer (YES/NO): NO